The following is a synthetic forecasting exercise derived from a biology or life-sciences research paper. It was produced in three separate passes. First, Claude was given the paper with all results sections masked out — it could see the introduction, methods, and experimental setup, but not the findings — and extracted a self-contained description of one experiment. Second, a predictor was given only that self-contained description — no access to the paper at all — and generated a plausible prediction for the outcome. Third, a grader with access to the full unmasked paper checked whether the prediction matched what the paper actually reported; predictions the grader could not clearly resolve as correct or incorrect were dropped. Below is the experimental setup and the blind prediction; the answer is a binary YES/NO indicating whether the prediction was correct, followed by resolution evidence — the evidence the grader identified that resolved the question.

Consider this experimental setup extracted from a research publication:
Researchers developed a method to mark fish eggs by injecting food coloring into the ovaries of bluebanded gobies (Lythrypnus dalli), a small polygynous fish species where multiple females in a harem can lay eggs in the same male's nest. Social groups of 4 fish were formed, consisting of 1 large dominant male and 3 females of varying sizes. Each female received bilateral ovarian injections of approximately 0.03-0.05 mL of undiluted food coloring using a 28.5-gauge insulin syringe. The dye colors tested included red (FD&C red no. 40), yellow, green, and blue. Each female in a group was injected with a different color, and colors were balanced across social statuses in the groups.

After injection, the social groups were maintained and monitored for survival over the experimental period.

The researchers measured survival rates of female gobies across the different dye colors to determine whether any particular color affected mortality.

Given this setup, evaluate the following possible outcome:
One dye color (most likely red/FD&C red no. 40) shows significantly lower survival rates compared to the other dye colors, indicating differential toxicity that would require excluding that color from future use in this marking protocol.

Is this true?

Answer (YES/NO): YES